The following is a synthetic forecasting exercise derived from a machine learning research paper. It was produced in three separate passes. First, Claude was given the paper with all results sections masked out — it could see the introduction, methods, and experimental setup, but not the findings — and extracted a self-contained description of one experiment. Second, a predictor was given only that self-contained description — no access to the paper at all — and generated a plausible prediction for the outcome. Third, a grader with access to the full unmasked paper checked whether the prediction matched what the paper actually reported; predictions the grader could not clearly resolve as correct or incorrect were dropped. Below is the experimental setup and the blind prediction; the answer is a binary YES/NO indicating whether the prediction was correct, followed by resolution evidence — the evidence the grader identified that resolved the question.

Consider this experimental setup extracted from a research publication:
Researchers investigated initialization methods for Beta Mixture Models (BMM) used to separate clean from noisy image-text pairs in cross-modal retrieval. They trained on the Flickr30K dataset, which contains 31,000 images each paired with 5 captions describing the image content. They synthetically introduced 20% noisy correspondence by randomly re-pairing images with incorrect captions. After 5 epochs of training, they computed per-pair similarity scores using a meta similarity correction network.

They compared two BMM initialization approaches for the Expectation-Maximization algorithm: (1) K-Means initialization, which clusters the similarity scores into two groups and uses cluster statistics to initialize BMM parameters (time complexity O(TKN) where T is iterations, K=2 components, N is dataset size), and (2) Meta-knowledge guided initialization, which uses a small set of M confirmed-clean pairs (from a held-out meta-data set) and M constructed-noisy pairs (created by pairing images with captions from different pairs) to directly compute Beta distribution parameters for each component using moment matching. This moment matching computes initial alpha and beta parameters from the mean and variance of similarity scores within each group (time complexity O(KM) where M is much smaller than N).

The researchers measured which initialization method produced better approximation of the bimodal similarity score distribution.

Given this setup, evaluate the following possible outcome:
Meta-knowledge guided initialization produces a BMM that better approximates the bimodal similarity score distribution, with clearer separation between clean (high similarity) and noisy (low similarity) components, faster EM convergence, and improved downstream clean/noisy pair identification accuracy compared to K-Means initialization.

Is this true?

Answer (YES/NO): NO